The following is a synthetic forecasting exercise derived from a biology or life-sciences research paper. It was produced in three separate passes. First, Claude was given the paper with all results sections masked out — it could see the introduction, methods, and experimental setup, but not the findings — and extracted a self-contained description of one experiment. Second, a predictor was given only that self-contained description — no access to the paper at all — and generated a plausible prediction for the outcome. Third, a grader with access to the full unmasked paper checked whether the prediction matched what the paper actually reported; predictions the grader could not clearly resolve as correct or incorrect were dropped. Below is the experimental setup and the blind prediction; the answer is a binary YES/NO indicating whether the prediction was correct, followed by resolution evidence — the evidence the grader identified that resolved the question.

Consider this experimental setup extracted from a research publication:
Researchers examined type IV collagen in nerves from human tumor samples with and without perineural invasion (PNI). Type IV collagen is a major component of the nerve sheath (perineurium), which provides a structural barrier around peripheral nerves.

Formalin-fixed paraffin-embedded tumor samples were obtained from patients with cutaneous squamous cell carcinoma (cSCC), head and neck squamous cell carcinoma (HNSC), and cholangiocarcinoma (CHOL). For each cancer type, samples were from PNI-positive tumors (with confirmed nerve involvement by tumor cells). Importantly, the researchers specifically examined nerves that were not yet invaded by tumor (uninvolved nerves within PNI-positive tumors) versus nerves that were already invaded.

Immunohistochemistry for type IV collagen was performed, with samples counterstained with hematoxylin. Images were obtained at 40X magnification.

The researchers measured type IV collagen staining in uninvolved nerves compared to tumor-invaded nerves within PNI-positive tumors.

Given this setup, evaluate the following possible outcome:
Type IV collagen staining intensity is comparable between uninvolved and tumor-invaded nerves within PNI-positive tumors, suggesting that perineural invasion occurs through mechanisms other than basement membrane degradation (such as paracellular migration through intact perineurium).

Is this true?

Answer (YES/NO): NO